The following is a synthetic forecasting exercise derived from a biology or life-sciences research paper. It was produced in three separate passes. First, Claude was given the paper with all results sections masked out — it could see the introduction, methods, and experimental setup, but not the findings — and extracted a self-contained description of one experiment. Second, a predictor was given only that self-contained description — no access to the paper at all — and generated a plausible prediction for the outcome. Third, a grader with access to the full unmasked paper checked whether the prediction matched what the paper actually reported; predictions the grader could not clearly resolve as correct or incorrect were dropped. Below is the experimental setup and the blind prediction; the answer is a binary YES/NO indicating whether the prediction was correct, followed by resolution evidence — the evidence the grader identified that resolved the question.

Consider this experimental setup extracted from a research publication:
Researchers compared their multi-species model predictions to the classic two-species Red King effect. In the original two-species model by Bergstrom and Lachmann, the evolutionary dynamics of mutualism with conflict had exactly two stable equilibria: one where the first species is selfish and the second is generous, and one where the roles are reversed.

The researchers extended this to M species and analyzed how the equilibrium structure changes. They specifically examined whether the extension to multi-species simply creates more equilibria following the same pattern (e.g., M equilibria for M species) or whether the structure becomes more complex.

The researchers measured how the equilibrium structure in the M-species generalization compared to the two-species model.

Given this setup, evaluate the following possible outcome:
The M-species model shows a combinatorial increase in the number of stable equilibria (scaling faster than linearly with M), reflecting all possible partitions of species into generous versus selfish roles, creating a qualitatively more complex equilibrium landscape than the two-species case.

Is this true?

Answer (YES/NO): NO